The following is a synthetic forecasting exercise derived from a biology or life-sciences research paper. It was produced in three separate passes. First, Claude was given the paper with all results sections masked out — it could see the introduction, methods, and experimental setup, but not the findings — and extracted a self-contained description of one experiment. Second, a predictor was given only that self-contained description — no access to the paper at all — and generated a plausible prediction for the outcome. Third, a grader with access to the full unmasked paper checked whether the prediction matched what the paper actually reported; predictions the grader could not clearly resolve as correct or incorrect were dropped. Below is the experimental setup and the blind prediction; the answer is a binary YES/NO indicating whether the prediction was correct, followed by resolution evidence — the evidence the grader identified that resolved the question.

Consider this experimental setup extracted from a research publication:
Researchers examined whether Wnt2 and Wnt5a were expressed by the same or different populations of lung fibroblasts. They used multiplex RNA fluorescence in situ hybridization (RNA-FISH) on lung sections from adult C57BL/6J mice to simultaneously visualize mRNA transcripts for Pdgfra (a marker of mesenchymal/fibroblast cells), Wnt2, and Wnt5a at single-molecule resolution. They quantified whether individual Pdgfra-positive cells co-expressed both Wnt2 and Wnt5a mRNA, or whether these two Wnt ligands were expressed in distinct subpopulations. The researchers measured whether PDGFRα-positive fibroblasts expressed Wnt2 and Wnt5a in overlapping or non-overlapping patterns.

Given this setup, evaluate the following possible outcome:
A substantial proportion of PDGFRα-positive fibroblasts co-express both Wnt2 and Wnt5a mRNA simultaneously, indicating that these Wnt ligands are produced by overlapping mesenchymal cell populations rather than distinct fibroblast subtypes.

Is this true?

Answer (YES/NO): NO